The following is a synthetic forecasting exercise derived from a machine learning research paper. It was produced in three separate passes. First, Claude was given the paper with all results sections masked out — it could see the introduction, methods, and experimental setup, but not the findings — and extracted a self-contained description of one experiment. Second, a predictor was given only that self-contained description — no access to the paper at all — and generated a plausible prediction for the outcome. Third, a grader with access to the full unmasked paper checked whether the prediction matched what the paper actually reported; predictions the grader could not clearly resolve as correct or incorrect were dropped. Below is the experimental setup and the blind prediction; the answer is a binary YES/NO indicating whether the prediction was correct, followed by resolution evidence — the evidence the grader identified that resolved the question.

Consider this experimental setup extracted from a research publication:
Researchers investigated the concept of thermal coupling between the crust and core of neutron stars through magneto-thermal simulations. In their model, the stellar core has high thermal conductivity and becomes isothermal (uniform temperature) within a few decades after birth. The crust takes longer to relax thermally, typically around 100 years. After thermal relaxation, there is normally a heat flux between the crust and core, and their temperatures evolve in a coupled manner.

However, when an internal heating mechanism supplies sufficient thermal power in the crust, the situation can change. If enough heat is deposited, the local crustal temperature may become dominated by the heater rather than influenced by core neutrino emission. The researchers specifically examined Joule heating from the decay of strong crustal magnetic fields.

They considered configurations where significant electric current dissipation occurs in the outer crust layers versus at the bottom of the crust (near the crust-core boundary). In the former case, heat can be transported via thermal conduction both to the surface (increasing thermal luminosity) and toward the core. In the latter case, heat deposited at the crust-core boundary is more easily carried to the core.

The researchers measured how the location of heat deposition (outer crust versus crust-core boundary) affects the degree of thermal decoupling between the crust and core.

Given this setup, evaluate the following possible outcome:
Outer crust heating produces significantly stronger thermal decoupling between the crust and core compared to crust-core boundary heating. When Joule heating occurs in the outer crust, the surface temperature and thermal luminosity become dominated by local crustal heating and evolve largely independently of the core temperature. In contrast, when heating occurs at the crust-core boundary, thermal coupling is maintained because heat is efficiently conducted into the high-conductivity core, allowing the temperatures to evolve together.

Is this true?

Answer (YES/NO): YES